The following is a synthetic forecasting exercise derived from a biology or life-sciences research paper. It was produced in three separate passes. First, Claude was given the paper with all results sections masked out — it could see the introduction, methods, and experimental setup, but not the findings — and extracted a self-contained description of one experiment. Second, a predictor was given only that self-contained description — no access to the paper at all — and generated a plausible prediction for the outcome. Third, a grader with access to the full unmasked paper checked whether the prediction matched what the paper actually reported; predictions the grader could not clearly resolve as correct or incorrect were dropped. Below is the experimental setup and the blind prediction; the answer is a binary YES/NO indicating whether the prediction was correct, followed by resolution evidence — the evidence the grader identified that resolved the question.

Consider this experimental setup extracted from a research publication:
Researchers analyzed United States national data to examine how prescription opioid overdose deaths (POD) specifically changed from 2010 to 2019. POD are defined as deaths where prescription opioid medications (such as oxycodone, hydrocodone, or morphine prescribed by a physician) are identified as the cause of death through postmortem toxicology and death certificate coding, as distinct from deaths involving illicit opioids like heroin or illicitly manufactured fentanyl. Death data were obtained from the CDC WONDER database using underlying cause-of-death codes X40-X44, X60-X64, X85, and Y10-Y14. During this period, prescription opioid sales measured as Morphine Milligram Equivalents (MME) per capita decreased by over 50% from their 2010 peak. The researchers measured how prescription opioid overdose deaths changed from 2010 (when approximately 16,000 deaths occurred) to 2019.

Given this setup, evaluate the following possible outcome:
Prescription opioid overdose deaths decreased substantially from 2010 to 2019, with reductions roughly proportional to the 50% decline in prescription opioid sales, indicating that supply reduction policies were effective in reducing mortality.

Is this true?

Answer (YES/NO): NO